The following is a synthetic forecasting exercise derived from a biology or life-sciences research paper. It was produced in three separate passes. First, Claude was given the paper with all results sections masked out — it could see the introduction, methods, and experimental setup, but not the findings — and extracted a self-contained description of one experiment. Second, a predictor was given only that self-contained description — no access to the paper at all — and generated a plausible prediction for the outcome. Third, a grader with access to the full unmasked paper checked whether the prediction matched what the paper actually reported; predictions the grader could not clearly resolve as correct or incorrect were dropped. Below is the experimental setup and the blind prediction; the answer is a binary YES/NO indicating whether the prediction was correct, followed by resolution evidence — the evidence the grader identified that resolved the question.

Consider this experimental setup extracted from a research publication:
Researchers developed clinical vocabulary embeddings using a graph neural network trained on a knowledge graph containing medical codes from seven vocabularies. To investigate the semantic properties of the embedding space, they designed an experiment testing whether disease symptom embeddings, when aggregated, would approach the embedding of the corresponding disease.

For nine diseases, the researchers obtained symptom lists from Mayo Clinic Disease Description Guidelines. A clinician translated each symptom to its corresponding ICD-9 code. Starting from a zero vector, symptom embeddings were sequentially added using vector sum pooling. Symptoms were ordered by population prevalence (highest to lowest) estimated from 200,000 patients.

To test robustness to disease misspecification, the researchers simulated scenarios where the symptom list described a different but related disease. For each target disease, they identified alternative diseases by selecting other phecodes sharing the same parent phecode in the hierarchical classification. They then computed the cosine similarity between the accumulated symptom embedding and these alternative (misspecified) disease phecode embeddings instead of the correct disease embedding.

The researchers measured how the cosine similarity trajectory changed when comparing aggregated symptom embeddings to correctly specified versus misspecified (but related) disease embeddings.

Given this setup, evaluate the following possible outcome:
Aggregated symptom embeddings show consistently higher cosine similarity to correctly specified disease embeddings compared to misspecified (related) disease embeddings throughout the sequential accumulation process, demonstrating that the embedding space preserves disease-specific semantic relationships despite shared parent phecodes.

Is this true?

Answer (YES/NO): NO